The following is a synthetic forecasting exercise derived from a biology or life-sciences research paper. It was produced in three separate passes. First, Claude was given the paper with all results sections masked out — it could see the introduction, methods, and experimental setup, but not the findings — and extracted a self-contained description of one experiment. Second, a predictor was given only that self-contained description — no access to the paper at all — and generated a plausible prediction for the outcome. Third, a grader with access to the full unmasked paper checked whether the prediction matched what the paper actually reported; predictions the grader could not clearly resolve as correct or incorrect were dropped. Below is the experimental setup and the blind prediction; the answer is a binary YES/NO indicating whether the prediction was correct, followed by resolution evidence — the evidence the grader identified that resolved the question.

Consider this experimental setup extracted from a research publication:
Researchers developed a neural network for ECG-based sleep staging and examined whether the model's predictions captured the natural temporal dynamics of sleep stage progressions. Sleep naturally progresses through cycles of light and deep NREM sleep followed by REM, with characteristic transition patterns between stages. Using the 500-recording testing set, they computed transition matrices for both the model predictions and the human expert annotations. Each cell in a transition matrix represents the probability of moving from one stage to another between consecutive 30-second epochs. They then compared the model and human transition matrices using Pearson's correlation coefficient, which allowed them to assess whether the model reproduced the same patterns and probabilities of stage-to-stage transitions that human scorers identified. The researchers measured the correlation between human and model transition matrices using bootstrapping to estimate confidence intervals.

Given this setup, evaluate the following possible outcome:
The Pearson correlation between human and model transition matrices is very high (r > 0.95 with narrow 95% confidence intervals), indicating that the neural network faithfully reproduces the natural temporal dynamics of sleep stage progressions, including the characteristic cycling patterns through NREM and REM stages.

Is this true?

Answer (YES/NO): YES